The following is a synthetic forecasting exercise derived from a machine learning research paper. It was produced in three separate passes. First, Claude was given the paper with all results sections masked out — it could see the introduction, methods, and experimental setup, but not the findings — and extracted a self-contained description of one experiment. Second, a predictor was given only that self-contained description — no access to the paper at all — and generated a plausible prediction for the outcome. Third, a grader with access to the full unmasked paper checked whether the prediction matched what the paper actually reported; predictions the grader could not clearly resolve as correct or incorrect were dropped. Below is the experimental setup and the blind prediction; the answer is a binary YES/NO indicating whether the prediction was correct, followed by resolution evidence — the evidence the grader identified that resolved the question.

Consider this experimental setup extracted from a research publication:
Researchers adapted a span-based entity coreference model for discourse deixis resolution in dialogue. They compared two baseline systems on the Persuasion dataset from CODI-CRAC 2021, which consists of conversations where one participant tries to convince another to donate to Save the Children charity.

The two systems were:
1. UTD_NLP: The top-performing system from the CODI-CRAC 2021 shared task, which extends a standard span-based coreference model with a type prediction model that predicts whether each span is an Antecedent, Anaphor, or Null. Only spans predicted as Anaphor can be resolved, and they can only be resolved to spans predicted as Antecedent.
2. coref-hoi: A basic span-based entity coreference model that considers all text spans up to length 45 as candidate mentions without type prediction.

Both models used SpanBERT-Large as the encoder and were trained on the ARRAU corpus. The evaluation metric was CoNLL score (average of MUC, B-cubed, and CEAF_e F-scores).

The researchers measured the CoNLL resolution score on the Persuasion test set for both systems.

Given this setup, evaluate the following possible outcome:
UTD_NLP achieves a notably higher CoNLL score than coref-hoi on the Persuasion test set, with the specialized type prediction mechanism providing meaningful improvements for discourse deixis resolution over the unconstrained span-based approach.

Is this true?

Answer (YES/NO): NO